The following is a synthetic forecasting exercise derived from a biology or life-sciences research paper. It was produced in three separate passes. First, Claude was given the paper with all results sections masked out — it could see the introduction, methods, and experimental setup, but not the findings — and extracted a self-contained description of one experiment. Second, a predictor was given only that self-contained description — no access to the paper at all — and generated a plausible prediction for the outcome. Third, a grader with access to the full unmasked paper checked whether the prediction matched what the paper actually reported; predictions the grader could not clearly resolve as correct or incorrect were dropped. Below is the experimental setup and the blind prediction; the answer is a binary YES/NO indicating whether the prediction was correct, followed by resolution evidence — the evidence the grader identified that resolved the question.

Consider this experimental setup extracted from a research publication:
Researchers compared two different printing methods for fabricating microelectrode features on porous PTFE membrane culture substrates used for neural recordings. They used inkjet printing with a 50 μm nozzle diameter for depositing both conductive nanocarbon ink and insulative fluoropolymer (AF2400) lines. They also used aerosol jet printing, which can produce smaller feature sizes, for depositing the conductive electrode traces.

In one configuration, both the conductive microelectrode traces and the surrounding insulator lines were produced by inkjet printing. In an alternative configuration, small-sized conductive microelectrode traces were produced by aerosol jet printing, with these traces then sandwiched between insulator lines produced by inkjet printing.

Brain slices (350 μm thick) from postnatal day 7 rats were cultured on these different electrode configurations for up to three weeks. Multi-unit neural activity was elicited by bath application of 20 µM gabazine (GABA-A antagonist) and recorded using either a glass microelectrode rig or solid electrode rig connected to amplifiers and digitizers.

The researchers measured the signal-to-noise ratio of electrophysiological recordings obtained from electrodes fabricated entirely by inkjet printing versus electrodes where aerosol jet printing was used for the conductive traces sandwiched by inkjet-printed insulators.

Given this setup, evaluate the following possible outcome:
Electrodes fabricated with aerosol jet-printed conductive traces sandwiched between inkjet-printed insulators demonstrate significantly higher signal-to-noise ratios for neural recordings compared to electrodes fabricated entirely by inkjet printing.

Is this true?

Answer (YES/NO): YES